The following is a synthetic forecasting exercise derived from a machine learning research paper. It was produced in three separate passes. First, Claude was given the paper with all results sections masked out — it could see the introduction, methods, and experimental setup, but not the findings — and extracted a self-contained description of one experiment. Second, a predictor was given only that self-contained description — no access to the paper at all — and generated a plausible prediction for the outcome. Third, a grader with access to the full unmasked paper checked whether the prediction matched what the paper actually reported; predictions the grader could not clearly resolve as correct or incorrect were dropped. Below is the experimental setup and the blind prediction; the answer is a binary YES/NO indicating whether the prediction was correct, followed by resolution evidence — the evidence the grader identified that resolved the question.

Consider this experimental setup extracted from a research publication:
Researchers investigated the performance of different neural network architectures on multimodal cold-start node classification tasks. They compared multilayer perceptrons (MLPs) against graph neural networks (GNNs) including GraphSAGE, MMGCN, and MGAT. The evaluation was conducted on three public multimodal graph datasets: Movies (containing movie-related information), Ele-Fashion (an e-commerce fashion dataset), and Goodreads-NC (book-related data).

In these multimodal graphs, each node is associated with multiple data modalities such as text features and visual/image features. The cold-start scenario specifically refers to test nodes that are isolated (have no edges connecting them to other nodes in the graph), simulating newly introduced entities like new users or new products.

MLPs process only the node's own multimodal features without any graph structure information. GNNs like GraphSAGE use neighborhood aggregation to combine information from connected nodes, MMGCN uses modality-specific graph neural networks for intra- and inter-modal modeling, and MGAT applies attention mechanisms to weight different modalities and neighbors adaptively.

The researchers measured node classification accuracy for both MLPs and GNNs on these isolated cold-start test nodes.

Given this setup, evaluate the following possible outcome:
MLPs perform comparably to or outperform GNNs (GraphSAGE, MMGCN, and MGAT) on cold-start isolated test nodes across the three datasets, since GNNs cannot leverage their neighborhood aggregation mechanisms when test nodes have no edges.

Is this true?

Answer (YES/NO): YES